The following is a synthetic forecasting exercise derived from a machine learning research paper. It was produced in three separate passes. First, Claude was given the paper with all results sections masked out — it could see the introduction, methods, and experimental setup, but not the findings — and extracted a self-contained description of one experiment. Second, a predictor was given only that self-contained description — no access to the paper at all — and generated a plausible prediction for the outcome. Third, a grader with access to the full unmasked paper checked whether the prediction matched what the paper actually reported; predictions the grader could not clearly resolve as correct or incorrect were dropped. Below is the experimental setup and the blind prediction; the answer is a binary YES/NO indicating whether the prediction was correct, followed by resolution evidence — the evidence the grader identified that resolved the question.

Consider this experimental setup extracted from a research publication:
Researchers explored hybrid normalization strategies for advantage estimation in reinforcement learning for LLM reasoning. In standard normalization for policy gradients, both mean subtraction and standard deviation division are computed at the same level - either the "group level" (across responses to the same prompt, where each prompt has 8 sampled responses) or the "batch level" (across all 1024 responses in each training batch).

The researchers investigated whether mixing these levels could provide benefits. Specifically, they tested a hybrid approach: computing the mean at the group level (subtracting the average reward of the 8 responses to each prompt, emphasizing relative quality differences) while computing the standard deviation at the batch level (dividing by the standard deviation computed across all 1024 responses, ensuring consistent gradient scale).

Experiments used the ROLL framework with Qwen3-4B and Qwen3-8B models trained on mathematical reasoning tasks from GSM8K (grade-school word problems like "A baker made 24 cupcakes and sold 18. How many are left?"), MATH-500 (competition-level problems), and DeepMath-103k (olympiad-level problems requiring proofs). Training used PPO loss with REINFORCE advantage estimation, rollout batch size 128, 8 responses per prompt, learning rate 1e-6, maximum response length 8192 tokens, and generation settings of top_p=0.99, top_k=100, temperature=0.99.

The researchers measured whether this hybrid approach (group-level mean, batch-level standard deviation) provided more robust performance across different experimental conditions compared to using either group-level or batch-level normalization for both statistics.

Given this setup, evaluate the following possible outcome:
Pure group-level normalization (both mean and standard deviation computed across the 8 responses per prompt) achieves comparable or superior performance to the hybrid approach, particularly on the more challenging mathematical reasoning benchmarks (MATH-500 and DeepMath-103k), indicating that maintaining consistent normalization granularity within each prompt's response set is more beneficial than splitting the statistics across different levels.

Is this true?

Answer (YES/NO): NO